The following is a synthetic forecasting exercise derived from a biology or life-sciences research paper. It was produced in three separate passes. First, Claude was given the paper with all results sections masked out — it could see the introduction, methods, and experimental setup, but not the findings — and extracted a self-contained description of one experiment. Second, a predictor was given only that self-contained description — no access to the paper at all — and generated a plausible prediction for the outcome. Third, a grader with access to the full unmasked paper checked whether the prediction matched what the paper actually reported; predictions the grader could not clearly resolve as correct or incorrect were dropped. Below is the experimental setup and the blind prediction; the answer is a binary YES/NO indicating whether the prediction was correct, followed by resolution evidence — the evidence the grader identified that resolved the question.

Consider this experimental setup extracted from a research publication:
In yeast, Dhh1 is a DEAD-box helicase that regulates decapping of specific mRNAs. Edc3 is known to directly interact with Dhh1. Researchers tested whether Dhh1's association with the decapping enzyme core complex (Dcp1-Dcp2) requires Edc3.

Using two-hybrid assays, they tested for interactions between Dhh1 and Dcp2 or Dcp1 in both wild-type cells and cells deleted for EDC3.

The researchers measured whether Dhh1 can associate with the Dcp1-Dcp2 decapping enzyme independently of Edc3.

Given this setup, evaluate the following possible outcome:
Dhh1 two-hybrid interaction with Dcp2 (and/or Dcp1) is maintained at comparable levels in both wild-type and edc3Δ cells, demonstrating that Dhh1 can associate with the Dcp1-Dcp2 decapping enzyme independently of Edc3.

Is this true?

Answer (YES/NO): NO